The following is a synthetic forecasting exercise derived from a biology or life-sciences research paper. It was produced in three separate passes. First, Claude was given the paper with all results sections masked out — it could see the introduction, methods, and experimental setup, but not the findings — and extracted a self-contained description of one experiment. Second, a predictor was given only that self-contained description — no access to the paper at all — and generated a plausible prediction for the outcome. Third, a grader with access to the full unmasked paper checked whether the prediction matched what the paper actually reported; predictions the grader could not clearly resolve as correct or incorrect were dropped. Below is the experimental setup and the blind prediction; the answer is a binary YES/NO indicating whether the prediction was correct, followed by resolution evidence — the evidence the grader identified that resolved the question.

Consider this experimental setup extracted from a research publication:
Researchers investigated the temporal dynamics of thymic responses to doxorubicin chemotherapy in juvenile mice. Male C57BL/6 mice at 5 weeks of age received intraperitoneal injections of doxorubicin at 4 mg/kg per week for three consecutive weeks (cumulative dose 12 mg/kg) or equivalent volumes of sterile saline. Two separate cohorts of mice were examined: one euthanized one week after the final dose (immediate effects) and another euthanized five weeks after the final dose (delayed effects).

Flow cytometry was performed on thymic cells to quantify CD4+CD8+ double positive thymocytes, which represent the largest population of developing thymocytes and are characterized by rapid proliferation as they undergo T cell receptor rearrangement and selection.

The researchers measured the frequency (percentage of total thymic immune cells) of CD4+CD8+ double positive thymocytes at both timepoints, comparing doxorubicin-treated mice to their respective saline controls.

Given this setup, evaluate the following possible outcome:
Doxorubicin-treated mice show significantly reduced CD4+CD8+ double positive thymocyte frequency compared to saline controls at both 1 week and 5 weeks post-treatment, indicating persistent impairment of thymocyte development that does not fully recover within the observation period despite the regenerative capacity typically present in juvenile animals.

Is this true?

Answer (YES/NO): NO